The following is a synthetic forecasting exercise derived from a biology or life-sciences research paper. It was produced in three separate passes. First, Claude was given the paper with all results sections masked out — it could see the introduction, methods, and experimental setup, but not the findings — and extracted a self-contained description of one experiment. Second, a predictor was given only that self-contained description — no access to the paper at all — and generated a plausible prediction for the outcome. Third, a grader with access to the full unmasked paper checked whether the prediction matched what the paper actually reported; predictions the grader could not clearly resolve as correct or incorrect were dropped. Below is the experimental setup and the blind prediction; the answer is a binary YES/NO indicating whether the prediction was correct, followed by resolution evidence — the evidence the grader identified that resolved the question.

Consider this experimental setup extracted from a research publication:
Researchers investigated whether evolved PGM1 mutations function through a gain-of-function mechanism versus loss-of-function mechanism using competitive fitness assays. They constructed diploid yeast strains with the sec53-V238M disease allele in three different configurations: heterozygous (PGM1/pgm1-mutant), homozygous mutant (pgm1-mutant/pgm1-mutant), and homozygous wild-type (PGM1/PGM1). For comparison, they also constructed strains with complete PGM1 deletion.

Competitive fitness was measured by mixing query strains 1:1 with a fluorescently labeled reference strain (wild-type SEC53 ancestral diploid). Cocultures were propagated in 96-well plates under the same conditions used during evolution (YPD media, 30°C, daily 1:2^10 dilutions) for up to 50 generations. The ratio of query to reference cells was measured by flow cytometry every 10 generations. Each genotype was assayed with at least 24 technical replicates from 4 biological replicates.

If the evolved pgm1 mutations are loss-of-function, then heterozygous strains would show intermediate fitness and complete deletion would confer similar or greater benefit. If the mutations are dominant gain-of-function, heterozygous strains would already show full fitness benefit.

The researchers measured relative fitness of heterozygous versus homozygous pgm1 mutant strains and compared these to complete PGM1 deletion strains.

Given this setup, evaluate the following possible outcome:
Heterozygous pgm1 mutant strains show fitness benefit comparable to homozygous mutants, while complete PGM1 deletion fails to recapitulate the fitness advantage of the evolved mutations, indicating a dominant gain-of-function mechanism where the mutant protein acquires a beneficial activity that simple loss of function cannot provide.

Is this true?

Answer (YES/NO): NO